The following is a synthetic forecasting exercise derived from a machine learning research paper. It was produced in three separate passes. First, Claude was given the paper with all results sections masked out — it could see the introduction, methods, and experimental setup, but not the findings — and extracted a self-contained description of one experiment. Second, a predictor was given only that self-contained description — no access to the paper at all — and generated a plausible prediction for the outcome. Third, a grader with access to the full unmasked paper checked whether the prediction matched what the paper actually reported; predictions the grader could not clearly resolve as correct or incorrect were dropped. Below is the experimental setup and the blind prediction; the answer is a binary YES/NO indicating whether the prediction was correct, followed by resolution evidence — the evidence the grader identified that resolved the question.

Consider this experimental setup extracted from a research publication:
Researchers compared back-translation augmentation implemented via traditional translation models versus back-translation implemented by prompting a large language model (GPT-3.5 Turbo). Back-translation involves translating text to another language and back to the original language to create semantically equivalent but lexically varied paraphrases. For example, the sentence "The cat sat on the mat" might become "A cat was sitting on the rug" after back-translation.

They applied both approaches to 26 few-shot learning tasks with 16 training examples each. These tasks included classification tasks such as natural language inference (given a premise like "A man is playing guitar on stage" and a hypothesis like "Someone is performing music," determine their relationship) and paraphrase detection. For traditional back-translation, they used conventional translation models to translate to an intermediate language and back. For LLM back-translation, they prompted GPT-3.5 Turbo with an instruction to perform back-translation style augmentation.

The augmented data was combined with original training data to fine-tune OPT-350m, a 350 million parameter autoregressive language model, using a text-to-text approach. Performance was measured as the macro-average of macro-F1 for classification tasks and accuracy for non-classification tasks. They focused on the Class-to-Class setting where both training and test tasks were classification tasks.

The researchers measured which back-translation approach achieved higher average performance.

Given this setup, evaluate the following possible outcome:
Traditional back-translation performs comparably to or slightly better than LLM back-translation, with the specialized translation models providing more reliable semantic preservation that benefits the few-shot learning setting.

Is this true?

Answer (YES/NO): YES